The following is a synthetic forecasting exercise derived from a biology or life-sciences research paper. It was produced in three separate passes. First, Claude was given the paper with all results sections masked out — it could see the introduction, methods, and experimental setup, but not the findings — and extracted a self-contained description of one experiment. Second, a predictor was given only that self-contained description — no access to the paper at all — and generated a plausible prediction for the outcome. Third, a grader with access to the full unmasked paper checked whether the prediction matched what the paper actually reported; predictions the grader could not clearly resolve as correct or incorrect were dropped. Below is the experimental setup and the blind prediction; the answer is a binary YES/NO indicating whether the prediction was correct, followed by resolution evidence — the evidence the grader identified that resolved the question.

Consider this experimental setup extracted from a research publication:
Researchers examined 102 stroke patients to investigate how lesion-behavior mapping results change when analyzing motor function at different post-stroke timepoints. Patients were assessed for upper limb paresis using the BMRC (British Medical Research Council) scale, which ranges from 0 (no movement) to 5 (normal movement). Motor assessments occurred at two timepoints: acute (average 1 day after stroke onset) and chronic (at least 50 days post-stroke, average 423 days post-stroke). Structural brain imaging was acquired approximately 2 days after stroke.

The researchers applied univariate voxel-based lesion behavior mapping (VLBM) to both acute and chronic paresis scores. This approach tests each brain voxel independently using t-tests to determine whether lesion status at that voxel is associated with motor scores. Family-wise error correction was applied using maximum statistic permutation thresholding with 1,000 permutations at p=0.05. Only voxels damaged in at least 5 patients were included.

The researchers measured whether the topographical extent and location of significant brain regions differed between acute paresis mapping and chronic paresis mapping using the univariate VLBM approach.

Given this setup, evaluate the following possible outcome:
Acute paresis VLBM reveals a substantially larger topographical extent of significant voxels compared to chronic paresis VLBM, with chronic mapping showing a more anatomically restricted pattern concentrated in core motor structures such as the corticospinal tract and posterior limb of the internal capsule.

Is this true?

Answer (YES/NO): NO